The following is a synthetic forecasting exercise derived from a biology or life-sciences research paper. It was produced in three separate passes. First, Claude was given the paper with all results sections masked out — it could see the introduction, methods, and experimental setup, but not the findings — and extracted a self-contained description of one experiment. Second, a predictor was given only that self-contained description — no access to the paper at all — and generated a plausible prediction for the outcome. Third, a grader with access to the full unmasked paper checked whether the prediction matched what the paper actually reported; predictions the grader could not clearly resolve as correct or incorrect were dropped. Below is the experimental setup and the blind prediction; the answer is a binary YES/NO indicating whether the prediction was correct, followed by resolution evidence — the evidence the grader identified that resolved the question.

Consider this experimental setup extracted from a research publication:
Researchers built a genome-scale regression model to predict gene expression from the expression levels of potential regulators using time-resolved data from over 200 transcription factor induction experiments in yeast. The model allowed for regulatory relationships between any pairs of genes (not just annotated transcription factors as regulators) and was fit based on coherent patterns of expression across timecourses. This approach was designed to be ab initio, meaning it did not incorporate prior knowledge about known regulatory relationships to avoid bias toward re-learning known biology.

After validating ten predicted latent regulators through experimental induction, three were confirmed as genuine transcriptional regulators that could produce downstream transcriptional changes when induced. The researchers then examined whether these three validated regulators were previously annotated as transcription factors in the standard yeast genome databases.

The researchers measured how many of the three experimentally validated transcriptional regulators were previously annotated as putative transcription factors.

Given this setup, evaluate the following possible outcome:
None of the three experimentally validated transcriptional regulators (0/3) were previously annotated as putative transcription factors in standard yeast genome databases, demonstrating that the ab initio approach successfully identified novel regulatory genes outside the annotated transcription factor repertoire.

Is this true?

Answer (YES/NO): NO